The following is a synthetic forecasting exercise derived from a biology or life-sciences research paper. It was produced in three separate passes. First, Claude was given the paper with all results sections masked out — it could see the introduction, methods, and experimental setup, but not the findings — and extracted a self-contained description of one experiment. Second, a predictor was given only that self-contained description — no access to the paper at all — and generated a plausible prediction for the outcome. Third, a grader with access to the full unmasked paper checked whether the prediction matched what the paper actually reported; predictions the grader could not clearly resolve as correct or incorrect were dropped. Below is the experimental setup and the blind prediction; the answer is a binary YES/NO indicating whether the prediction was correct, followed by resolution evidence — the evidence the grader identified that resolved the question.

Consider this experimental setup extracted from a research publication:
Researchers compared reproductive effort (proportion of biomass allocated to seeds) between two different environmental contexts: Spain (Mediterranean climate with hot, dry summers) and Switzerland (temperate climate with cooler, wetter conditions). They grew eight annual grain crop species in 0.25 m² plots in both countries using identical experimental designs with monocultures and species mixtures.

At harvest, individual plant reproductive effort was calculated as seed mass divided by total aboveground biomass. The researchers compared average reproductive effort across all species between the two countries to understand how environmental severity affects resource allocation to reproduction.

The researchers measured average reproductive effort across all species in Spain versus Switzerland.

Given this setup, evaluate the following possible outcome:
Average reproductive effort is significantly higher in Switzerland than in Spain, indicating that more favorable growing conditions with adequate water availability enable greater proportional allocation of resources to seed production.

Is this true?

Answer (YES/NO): NO